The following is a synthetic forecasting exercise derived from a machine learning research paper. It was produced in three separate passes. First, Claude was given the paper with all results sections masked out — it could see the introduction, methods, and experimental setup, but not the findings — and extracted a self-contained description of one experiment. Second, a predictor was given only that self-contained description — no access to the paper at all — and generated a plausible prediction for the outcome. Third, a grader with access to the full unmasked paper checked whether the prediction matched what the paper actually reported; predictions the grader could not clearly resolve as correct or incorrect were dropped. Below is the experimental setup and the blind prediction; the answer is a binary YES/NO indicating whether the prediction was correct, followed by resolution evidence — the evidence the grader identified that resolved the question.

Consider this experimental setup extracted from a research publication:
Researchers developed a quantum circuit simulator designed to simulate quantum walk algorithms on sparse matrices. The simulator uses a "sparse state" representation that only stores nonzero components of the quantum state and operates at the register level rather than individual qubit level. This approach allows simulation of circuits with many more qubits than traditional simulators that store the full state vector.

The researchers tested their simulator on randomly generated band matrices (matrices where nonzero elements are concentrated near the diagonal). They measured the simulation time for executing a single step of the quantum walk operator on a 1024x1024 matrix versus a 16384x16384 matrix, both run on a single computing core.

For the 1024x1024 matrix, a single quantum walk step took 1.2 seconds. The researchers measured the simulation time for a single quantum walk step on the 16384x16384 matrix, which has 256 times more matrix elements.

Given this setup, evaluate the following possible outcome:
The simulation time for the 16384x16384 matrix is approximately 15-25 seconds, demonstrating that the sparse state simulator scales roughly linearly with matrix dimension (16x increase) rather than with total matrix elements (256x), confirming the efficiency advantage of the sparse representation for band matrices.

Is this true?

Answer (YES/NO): NO